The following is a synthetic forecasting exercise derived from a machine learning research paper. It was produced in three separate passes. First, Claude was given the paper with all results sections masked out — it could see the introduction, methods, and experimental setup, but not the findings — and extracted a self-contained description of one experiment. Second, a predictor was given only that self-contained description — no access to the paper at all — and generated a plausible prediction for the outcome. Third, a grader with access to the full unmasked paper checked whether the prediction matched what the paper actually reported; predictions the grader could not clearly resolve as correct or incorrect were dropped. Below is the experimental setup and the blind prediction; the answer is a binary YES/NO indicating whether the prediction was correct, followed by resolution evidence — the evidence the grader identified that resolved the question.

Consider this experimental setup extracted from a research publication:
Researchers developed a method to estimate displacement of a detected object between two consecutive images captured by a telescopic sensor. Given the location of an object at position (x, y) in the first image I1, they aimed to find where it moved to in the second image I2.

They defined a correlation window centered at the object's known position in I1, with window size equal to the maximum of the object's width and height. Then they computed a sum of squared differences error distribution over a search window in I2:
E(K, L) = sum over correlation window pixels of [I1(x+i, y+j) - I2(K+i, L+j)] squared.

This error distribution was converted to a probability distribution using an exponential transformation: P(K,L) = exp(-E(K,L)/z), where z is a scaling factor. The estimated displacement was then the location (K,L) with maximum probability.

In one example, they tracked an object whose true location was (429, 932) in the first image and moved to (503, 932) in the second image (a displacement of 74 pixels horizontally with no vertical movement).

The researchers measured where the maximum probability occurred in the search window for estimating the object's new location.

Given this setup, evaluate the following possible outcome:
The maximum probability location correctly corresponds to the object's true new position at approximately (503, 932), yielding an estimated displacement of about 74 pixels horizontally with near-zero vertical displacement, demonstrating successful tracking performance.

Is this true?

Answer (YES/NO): NO